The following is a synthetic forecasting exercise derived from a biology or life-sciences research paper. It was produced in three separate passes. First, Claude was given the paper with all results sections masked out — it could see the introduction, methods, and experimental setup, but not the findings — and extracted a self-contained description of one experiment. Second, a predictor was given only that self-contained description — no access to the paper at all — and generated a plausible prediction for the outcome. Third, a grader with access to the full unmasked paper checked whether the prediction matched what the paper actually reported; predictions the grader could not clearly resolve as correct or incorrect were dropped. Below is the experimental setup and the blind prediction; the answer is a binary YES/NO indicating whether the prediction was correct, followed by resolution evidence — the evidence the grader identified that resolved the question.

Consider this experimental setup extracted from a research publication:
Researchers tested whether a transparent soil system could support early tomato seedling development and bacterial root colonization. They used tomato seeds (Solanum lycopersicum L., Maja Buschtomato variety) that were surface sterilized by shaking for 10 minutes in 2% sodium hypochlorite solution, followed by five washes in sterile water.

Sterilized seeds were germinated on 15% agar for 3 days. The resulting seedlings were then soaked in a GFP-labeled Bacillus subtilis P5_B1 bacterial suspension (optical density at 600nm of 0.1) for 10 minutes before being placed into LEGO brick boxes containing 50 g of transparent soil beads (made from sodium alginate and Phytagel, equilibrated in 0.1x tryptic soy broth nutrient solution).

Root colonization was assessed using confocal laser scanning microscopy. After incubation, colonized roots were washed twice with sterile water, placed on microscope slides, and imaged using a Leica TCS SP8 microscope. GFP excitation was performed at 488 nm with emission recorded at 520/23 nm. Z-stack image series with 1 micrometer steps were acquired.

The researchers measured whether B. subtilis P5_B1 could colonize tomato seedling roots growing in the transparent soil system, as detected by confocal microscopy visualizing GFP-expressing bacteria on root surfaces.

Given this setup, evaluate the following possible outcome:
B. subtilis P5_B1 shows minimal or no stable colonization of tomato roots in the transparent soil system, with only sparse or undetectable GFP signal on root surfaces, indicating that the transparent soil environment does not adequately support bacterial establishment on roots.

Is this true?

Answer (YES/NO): NO